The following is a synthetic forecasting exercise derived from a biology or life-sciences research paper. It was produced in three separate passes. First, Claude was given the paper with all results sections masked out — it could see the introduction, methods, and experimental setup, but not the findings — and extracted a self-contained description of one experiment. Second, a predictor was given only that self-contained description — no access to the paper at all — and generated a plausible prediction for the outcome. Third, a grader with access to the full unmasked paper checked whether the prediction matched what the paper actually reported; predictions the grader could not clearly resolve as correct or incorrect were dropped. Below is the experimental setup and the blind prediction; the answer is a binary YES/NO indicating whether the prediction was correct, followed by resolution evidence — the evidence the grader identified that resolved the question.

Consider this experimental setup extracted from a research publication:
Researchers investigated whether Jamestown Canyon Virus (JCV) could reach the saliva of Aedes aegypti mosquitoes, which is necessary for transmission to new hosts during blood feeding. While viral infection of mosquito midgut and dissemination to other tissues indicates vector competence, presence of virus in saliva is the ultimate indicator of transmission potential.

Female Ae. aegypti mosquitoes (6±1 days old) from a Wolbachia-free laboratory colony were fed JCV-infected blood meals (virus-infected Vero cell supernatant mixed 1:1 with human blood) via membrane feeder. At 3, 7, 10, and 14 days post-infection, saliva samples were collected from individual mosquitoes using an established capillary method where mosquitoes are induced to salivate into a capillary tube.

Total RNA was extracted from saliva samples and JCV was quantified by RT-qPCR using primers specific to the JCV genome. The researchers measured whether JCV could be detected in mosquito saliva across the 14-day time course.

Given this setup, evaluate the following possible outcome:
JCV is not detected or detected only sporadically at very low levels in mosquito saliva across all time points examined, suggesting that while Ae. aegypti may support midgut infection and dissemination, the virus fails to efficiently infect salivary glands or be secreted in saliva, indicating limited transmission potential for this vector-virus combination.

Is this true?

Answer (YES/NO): NO